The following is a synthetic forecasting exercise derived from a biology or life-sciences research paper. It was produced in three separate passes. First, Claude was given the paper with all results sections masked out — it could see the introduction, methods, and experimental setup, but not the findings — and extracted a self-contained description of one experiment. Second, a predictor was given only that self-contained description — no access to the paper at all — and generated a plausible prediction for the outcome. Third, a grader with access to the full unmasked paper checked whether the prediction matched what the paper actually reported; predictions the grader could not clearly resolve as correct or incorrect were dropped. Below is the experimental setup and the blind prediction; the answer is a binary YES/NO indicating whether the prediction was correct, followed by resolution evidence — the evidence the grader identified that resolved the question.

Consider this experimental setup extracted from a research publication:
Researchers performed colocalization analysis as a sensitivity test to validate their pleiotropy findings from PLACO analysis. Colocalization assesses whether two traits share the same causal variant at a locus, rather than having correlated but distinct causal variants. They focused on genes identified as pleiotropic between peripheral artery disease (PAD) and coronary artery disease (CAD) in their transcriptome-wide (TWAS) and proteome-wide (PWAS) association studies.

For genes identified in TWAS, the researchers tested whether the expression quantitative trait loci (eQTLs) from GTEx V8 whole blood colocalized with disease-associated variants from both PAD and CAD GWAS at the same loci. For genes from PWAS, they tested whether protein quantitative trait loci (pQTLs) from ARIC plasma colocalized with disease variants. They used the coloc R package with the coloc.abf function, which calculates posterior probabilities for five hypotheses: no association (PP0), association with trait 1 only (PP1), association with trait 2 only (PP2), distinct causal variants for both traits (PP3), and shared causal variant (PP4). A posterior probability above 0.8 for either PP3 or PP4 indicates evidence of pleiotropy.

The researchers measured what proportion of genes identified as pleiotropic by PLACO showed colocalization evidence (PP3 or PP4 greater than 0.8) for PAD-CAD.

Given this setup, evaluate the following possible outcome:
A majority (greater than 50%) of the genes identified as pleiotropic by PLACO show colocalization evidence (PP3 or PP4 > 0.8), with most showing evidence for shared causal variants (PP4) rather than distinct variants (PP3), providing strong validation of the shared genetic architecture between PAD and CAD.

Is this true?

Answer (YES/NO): NO